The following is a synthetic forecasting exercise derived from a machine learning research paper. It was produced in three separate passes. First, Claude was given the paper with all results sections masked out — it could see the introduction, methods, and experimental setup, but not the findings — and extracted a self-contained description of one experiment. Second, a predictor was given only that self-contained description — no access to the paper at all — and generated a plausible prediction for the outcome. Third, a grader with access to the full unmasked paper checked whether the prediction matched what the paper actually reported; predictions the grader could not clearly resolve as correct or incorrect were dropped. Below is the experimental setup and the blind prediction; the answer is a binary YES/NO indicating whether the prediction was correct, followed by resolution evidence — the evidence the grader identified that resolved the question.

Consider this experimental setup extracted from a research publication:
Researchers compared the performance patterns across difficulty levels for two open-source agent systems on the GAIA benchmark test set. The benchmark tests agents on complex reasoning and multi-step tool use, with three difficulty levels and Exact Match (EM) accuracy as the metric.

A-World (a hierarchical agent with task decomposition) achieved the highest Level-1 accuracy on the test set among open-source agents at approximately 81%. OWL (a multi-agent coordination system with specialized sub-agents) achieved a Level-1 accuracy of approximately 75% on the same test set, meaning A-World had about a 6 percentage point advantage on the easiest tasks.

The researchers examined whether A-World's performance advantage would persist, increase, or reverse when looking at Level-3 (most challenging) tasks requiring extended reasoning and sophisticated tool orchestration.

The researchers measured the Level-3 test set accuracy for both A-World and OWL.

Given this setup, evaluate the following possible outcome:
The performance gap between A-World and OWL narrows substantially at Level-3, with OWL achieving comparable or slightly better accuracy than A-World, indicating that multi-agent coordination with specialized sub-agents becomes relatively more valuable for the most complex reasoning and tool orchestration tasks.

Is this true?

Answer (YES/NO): NO